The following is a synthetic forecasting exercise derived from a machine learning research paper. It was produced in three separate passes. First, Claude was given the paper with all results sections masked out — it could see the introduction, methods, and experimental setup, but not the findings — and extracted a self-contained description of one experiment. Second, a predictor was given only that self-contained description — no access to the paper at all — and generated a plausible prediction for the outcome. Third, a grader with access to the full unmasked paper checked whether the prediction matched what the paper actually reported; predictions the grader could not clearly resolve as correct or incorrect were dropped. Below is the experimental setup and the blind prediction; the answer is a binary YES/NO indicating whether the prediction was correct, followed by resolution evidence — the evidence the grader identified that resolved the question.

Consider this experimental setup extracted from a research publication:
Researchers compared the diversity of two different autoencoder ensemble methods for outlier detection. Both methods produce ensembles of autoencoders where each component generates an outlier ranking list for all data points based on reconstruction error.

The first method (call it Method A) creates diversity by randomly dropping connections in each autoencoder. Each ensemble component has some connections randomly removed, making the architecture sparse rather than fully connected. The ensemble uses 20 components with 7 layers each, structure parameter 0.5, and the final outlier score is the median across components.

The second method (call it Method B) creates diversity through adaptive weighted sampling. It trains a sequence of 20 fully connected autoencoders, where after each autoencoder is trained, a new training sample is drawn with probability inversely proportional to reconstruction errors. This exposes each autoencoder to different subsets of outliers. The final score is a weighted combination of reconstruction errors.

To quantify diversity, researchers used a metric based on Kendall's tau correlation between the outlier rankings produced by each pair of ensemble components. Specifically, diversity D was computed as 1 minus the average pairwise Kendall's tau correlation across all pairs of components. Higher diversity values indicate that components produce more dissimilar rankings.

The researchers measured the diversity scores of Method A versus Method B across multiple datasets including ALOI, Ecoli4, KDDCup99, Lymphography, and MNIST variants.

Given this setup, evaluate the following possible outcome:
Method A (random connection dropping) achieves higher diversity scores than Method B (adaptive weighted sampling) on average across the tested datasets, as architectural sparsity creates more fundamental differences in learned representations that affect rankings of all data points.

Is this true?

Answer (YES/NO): NO